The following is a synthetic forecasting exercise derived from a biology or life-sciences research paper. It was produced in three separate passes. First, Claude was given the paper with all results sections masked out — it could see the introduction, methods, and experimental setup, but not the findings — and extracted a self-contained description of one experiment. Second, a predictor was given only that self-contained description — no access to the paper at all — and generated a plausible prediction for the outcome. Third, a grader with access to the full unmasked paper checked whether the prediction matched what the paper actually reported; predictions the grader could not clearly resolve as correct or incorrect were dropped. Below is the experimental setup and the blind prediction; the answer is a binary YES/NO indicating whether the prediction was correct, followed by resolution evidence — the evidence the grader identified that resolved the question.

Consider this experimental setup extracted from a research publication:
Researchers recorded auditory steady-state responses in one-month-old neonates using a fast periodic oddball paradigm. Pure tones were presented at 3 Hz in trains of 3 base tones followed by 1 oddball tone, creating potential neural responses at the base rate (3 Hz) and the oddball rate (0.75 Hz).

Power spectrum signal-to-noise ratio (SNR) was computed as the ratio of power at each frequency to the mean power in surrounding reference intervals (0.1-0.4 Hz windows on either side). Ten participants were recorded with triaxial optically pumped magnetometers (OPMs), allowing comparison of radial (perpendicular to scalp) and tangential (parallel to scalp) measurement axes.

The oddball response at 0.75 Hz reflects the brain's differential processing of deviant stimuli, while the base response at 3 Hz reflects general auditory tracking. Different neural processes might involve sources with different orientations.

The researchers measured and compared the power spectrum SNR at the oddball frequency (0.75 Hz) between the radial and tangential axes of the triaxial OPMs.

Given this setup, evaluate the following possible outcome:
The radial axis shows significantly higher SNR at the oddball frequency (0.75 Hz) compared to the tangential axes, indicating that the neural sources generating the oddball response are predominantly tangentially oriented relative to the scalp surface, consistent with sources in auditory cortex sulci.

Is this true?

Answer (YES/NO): NO